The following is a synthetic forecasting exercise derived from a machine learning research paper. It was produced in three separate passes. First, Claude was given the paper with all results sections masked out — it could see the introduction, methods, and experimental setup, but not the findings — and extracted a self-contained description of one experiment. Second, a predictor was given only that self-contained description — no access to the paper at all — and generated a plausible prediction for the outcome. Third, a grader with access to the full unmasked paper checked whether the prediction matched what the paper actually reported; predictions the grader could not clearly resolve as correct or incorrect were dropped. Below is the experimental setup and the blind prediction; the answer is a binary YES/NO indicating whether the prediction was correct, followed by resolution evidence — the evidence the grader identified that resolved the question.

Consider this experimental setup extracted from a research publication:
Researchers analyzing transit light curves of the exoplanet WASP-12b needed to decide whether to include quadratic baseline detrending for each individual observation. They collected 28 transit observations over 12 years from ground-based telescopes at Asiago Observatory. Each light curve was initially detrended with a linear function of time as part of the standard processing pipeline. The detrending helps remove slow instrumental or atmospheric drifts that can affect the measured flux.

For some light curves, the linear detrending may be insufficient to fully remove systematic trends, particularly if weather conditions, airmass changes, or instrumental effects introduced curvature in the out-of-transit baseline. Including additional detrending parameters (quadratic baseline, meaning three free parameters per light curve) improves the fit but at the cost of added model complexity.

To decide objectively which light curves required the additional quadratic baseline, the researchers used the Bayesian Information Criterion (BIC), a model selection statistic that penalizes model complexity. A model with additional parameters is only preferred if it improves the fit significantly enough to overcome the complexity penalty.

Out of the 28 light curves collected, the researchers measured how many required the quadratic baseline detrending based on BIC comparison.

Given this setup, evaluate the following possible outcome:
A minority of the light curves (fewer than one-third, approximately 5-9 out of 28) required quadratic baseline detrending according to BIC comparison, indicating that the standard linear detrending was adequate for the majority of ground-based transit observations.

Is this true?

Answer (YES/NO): YES